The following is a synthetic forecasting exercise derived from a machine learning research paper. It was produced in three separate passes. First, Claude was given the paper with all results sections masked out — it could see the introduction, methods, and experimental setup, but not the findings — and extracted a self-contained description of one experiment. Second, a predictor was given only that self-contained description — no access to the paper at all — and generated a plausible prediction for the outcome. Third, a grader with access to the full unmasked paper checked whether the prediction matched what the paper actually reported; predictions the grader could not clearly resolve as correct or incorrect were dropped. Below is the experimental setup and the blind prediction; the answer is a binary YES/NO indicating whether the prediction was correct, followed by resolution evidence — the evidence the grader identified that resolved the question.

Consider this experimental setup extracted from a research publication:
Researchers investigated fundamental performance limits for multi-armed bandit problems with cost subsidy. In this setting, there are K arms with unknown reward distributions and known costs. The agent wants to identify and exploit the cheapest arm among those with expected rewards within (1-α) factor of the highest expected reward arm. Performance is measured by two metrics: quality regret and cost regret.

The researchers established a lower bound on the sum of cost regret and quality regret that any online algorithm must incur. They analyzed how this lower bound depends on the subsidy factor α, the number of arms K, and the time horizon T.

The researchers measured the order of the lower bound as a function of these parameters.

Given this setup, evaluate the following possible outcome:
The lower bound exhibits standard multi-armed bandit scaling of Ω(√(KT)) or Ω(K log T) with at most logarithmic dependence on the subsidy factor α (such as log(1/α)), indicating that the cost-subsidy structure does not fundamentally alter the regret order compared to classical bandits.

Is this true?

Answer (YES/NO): NO